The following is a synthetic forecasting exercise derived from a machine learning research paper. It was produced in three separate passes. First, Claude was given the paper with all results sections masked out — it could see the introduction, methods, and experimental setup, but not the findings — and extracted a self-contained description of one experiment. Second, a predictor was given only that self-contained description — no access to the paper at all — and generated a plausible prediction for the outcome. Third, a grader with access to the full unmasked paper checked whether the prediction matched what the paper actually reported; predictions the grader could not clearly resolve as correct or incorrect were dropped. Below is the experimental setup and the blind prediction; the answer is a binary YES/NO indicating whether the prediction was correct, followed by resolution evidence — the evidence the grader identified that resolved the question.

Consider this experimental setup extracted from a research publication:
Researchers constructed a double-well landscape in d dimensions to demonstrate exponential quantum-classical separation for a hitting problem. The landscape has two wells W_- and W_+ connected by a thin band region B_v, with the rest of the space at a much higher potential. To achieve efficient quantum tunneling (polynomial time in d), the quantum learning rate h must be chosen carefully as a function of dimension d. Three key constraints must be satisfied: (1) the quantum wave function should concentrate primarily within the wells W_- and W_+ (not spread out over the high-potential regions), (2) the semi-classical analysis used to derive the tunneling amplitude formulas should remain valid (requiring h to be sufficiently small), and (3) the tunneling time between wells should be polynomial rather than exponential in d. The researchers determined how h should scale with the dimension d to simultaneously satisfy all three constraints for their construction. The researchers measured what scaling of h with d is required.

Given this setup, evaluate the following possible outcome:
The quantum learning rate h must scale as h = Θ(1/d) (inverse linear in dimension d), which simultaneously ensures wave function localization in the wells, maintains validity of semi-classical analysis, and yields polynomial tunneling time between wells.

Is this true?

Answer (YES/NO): YES